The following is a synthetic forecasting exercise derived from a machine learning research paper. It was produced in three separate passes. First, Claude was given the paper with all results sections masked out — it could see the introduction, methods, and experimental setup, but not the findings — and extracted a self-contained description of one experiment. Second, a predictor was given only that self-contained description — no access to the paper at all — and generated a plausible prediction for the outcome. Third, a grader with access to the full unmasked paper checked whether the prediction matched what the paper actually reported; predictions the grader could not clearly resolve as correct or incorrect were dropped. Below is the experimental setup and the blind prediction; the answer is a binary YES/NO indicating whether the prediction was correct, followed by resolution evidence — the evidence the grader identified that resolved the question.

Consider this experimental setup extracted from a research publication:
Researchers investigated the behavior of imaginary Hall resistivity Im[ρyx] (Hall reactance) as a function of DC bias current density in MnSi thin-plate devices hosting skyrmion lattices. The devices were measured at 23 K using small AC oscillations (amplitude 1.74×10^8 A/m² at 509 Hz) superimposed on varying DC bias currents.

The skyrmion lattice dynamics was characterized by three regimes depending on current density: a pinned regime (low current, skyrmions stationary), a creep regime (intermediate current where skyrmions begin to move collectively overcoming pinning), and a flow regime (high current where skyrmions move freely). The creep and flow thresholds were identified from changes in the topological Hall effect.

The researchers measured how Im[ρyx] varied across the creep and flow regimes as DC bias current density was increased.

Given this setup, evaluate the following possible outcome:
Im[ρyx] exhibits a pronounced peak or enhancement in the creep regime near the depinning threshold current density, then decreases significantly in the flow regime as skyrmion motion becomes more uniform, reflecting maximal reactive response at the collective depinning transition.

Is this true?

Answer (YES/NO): YES